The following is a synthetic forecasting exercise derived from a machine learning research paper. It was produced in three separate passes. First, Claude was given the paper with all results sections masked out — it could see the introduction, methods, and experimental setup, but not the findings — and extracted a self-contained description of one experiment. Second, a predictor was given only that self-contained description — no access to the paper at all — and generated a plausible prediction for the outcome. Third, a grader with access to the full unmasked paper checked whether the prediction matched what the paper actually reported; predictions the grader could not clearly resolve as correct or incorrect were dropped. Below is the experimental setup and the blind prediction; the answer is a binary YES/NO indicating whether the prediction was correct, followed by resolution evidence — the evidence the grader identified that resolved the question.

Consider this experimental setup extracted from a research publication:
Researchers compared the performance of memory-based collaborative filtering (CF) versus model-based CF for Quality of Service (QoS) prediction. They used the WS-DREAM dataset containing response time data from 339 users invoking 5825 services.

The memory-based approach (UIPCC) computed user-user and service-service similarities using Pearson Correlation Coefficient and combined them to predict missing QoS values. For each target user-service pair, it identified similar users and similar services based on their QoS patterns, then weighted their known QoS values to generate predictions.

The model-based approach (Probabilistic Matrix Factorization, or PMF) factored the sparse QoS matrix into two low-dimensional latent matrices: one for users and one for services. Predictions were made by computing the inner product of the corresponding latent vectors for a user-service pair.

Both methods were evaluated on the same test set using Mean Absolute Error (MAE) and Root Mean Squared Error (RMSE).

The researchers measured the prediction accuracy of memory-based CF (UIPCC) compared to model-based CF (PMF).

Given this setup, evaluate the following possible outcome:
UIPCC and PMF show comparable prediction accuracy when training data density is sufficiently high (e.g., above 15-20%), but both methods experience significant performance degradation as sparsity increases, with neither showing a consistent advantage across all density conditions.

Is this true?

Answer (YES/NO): YES